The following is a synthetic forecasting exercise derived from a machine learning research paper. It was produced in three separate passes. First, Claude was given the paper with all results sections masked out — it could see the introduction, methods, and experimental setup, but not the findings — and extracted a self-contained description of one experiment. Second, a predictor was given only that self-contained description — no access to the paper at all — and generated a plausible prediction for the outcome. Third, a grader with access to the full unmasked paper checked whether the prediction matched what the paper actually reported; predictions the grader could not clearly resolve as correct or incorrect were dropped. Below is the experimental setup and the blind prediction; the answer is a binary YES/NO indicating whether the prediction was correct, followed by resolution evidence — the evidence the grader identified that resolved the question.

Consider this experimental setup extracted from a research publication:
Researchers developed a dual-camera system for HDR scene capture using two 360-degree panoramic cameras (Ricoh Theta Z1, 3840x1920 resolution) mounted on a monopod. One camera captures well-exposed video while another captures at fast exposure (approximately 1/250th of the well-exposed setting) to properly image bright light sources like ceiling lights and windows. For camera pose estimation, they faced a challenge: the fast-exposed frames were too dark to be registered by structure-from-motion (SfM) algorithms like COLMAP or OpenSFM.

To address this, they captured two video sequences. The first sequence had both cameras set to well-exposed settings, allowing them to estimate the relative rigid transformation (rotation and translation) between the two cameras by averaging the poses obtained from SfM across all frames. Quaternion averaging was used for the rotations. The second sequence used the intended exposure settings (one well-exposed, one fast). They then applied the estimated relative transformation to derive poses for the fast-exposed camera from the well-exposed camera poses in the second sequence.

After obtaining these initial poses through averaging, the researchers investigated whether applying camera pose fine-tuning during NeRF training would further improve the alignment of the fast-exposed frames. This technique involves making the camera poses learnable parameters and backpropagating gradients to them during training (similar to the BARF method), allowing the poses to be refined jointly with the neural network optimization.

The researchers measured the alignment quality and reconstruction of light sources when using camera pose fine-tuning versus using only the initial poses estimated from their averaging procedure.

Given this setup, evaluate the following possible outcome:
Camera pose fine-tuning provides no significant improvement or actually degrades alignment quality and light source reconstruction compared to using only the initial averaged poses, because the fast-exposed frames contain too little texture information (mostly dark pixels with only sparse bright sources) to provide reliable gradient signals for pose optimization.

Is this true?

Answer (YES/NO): YES